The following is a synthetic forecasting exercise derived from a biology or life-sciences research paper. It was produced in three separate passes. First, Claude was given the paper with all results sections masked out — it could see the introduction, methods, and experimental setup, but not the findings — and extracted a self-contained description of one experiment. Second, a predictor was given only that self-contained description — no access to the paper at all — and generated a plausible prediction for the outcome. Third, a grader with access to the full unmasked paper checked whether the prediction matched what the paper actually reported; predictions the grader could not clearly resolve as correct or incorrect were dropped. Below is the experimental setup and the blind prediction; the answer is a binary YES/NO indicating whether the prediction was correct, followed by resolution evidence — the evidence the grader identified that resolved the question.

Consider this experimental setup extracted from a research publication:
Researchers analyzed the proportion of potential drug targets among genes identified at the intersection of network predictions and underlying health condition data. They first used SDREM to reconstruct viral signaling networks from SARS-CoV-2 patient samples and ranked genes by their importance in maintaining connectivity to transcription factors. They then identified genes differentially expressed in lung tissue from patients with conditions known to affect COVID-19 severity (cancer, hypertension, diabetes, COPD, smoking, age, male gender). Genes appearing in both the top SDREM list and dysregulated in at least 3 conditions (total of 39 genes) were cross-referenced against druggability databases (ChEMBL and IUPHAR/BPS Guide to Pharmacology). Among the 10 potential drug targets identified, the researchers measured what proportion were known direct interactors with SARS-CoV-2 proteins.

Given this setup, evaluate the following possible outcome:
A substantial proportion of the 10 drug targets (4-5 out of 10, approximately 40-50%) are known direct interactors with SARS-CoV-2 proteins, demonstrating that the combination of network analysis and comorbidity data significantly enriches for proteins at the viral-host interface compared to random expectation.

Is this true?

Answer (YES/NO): YES